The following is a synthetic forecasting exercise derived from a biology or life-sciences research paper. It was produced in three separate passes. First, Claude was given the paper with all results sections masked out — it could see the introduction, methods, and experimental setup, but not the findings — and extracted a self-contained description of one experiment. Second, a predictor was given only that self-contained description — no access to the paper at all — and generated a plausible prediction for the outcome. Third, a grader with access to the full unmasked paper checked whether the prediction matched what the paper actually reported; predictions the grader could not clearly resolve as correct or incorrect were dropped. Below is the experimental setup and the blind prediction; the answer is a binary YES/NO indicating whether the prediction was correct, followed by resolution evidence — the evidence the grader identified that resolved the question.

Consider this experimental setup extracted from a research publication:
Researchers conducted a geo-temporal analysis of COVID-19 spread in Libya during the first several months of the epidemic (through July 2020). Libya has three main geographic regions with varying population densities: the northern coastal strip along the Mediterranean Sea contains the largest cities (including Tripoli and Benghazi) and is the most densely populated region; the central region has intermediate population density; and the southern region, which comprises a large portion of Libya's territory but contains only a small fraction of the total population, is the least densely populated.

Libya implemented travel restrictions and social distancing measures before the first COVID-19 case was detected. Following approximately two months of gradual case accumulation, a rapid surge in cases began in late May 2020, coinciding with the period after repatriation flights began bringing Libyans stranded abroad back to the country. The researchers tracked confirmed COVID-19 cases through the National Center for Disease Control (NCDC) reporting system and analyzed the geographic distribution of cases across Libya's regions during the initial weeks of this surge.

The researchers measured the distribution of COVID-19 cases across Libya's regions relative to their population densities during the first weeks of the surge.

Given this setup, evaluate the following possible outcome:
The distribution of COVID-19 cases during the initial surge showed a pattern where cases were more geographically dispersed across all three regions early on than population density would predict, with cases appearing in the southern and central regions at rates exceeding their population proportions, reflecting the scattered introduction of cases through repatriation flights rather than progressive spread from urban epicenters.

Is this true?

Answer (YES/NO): NO